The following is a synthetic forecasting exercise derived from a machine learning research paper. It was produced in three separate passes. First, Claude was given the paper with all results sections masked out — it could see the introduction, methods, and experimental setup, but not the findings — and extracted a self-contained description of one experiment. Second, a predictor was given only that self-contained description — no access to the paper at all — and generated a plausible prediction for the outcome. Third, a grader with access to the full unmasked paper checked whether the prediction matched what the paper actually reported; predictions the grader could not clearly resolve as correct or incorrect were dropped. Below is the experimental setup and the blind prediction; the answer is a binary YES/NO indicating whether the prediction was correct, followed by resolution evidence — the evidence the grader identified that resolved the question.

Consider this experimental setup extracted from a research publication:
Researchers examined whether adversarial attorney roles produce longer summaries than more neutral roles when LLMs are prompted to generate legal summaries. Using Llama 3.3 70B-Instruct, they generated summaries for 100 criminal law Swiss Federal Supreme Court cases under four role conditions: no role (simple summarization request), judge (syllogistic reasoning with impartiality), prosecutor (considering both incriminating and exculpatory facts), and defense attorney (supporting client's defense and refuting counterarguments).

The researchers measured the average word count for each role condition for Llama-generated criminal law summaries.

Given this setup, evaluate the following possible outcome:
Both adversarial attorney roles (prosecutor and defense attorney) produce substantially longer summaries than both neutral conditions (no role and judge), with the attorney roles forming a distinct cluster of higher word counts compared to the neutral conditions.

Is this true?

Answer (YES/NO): NO